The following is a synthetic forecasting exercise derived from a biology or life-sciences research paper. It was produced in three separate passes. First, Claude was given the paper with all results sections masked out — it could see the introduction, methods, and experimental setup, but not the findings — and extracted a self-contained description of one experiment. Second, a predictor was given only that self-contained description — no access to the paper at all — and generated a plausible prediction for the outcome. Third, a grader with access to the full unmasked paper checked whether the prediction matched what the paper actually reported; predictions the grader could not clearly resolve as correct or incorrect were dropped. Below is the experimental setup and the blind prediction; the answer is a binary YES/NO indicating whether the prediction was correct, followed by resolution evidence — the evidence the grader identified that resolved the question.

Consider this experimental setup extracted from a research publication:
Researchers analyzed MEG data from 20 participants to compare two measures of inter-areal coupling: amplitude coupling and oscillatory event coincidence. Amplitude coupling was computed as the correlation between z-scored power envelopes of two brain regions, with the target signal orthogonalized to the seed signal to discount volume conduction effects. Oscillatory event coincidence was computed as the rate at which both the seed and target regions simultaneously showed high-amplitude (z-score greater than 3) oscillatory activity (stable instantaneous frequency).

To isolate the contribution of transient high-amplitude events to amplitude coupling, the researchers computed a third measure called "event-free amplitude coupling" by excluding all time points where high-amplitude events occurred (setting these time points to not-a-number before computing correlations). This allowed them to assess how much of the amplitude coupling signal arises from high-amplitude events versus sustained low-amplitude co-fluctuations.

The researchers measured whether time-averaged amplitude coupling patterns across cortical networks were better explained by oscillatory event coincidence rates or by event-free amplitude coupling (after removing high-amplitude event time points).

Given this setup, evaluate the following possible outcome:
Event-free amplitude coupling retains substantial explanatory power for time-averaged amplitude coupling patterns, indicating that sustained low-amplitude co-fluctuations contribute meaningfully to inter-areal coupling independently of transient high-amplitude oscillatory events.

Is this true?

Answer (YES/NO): NO